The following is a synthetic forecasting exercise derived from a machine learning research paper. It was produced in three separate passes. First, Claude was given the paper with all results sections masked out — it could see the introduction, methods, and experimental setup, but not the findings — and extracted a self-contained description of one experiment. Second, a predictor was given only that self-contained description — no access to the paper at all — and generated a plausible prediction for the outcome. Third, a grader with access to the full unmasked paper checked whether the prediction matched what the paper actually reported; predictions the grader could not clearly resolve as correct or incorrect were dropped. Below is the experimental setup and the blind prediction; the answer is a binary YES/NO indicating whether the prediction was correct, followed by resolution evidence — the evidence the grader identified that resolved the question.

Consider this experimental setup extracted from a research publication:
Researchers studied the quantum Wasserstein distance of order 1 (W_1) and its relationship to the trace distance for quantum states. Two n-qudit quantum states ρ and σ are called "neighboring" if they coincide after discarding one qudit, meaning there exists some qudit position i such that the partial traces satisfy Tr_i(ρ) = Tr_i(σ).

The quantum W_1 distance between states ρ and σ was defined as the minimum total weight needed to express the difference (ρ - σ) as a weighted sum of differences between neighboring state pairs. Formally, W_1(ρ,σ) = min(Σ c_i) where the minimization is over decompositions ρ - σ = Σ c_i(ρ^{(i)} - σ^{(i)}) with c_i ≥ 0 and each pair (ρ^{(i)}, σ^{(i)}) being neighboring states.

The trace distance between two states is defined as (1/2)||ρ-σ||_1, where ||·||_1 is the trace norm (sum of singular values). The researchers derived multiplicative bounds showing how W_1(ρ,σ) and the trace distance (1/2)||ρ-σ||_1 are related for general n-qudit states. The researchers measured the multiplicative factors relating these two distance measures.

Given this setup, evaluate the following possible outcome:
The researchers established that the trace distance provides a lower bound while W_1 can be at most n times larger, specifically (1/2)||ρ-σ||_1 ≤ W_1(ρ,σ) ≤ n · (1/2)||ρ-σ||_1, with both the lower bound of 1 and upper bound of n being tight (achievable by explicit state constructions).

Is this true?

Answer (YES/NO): NO